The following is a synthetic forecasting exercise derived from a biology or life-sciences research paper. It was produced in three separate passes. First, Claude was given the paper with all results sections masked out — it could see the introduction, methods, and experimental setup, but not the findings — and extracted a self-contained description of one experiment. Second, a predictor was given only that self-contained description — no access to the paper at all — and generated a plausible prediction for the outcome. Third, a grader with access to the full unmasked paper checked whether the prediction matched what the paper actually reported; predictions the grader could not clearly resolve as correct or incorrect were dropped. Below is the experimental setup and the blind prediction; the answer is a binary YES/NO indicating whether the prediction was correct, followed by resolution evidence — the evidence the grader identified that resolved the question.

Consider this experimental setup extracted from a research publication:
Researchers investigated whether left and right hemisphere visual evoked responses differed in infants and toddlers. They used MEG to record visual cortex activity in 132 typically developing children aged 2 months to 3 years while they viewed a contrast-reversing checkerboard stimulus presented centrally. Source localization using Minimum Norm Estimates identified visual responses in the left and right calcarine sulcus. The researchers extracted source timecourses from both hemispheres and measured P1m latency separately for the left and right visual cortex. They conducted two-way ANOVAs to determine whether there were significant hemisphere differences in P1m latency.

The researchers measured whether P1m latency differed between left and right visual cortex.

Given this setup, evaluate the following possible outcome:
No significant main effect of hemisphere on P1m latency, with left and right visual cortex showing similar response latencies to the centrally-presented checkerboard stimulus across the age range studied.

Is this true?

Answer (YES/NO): YES